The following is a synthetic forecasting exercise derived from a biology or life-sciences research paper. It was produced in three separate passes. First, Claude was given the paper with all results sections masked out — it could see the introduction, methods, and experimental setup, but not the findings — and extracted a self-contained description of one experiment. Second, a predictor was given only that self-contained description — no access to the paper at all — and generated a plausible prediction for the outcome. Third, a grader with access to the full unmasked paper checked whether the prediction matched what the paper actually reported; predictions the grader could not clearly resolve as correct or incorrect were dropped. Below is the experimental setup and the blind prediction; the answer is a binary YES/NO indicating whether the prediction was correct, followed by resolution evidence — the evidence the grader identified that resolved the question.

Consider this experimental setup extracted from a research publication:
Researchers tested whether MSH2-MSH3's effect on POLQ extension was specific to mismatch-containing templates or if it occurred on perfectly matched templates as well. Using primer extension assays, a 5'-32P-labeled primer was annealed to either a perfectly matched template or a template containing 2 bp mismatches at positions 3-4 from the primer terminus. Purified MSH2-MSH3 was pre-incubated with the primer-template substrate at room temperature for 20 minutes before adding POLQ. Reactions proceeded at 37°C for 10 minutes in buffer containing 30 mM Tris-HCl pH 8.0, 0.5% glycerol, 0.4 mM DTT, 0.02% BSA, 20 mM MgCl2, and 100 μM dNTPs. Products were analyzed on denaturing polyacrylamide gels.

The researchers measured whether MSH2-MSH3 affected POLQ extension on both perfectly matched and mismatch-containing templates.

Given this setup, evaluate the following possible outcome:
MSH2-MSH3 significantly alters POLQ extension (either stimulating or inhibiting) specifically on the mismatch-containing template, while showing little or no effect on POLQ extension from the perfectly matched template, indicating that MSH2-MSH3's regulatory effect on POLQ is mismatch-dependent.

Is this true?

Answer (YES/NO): YES